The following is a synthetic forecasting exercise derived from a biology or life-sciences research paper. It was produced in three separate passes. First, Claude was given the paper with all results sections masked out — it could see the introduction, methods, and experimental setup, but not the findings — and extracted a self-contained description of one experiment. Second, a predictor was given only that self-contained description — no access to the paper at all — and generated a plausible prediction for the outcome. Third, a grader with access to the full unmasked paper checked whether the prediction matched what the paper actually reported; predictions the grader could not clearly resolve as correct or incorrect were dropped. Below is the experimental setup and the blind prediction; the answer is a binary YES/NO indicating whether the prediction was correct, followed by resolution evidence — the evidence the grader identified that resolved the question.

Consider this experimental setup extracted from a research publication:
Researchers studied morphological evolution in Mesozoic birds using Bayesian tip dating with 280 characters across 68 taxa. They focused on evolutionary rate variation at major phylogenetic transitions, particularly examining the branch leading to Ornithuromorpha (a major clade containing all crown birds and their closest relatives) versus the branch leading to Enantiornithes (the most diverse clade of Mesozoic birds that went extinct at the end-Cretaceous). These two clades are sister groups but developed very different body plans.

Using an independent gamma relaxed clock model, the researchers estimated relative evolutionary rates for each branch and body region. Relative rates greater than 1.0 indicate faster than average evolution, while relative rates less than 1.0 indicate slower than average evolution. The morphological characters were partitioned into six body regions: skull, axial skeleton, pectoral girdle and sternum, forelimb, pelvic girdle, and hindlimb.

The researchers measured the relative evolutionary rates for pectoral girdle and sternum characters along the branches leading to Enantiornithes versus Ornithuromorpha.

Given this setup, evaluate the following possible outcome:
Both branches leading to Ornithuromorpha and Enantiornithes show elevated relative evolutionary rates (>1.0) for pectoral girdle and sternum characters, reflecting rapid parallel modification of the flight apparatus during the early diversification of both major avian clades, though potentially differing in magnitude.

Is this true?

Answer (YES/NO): NO